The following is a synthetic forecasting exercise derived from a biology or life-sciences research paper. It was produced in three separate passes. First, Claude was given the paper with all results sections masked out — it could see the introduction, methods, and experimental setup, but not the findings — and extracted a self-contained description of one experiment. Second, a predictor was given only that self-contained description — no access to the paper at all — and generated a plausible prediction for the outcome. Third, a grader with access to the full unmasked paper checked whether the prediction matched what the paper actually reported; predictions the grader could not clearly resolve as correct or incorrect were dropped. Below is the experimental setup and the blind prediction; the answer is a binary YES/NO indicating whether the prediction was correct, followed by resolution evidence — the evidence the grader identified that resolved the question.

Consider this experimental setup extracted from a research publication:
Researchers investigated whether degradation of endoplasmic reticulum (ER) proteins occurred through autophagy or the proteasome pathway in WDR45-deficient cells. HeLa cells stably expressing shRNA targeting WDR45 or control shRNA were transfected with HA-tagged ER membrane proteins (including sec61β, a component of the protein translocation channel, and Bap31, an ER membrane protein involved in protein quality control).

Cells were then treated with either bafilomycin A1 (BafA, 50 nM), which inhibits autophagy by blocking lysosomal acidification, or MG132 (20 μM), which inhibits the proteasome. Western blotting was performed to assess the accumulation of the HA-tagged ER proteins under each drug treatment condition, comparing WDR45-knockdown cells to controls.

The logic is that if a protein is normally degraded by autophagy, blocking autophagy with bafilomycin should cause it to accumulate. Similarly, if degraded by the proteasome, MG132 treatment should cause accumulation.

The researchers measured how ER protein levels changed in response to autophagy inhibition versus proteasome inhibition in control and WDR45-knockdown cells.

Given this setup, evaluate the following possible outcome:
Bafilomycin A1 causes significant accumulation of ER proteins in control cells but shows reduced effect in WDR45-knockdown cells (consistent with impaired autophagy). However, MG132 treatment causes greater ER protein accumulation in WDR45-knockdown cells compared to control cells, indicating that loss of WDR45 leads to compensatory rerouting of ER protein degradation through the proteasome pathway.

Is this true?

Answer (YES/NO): NO